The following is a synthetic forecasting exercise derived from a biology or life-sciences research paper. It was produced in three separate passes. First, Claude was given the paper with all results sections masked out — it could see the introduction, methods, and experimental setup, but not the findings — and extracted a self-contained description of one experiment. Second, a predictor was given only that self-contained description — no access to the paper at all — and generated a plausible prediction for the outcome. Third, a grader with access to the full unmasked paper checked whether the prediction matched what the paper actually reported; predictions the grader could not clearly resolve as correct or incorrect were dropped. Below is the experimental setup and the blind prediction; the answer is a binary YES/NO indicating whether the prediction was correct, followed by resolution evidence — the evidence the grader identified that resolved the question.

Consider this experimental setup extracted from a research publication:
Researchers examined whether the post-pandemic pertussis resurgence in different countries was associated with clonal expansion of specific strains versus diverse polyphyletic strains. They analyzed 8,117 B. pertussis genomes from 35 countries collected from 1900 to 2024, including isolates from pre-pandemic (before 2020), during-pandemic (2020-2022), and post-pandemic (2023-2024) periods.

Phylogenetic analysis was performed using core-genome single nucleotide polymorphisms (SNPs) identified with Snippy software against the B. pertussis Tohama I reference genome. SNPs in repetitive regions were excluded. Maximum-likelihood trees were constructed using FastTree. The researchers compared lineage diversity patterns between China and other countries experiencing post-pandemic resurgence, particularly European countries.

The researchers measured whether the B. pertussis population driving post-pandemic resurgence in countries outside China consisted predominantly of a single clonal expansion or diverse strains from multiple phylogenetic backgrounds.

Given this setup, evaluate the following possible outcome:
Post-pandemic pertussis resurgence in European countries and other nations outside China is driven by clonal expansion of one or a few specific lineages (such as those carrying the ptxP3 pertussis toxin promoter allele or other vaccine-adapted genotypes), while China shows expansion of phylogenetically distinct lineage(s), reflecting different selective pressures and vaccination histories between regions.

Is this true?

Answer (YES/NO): NO